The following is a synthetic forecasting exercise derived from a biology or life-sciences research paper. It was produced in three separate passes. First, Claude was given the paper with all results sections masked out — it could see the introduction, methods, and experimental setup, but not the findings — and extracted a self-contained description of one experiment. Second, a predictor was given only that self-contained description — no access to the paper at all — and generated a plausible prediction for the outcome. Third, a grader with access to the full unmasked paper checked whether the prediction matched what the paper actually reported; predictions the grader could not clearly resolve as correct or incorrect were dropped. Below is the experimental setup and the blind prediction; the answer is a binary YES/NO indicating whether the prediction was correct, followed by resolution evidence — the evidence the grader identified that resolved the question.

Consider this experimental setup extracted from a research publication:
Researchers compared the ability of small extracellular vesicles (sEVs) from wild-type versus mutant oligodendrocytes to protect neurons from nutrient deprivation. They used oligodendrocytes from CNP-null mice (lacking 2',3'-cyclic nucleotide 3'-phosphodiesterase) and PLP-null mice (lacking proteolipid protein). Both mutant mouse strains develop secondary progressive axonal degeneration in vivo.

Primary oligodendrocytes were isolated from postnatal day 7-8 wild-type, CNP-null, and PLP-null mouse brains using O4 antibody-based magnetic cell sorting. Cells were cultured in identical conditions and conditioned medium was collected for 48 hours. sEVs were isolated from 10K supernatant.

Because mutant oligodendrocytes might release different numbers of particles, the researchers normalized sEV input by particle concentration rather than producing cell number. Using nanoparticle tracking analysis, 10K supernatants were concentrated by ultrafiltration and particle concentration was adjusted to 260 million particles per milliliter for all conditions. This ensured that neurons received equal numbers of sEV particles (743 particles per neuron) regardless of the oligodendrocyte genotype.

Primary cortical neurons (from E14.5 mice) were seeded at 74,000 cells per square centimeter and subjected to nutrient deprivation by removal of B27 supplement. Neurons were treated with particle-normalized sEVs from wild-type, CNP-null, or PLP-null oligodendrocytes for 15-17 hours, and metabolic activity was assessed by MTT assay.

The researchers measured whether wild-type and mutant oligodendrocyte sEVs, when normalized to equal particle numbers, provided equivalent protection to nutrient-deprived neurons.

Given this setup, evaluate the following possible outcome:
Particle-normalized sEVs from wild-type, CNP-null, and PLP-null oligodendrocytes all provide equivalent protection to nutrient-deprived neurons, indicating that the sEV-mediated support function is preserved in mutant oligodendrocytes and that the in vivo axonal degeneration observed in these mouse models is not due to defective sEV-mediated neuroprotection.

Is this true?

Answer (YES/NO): NO